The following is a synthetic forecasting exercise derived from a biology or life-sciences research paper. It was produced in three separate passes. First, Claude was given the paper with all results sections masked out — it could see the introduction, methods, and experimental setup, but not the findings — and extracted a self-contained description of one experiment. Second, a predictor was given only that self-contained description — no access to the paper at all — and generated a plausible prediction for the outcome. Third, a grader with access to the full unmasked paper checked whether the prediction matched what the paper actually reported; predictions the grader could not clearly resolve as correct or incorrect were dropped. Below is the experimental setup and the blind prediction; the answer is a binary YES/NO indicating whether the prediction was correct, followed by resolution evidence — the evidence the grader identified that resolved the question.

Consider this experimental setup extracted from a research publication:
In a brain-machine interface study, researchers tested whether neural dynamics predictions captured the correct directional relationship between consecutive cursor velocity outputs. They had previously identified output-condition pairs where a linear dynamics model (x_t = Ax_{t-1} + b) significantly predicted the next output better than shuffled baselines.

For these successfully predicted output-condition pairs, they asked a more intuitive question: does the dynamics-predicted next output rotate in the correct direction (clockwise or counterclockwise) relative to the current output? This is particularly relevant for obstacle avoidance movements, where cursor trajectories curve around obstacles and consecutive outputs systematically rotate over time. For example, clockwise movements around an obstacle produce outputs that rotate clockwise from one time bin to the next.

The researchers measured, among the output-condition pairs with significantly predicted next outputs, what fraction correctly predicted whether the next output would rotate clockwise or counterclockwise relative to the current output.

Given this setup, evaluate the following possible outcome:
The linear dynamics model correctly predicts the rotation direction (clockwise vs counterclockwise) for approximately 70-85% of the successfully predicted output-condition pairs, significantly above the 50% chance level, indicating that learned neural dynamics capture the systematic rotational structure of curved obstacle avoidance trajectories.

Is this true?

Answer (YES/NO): NO